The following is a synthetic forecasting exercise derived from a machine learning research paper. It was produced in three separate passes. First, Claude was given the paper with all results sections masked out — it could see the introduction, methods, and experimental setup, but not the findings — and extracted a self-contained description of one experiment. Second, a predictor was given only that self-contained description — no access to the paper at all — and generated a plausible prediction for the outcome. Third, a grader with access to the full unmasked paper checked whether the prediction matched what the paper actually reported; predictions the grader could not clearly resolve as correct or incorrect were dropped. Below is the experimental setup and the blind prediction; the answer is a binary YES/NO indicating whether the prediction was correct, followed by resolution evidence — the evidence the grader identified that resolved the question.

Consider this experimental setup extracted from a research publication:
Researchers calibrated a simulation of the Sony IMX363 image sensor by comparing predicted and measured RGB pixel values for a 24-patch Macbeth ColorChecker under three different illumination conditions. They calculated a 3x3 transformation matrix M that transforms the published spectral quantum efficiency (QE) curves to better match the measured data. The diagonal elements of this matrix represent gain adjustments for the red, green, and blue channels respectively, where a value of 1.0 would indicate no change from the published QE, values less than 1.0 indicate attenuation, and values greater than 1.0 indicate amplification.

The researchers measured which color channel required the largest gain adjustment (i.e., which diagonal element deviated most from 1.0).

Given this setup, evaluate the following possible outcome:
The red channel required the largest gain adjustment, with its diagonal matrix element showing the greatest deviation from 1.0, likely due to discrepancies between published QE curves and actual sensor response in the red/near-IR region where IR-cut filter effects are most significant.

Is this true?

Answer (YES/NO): YES